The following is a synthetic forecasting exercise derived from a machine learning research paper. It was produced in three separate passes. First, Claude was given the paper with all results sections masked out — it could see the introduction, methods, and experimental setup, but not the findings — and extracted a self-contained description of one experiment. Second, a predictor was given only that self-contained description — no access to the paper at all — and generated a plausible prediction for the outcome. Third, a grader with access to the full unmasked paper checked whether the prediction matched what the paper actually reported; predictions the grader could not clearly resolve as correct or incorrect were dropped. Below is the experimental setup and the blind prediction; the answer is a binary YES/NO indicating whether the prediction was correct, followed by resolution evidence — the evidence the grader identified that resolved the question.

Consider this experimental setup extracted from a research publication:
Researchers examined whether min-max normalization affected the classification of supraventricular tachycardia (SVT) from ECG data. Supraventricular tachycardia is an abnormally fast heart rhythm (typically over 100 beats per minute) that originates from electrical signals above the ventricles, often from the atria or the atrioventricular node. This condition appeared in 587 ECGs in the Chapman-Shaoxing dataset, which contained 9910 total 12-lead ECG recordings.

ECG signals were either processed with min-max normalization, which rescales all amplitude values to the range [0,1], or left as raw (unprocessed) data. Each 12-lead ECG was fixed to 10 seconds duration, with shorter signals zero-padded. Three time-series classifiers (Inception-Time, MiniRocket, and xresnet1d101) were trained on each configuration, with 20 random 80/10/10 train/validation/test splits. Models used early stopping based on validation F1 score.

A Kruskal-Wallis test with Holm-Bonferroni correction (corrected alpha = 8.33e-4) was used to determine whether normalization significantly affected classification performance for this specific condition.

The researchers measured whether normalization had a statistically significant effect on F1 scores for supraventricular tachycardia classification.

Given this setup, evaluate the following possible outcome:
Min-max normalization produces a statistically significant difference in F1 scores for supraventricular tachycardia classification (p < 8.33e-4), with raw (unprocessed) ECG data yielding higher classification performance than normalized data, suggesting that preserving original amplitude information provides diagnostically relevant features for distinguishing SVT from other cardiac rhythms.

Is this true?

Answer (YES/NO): NO